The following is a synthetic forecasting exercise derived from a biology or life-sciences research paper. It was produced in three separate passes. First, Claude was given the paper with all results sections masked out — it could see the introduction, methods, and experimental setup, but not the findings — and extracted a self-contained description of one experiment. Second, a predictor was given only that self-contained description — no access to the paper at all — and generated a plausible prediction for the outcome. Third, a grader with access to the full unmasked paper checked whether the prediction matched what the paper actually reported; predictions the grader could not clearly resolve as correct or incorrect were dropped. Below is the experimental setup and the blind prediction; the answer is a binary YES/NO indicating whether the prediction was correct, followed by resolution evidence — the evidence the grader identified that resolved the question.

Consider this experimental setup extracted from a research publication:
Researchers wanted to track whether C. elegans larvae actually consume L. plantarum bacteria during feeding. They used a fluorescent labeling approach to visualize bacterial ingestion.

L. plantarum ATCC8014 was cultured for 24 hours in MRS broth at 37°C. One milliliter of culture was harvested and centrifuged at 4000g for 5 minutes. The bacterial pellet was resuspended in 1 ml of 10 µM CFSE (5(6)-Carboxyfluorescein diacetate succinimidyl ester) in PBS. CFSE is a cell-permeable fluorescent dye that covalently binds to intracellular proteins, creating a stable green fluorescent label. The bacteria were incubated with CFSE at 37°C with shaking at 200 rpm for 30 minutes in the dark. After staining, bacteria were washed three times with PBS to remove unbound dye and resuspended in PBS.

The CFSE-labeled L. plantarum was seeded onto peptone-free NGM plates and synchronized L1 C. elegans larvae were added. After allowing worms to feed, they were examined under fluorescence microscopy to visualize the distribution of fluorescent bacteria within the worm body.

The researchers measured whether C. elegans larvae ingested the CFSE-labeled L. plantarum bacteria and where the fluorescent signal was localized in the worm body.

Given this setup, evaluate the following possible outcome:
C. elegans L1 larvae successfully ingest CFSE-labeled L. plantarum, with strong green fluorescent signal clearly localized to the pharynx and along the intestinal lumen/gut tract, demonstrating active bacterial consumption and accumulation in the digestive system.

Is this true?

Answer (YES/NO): YES